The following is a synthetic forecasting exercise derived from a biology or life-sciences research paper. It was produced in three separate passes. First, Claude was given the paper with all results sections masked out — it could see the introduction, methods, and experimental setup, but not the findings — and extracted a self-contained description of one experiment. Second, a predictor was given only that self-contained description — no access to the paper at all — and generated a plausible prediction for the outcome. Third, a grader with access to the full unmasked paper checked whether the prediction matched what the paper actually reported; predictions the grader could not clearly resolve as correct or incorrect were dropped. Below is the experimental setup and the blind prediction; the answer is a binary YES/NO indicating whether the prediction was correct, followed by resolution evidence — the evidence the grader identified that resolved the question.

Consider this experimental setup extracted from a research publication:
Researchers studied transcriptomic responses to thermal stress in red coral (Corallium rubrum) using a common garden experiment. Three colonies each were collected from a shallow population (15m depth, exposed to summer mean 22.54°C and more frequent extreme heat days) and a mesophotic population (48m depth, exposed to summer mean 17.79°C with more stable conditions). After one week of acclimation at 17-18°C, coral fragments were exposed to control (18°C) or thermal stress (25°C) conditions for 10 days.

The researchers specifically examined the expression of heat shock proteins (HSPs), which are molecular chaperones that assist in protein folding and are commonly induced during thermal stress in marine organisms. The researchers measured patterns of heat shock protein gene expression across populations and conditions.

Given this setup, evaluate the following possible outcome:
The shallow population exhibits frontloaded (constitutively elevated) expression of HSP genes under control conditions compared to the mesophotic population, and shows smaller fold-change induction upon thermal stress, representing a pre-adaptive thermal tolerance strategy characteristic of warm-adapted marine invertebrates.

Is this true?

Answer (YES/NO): YES